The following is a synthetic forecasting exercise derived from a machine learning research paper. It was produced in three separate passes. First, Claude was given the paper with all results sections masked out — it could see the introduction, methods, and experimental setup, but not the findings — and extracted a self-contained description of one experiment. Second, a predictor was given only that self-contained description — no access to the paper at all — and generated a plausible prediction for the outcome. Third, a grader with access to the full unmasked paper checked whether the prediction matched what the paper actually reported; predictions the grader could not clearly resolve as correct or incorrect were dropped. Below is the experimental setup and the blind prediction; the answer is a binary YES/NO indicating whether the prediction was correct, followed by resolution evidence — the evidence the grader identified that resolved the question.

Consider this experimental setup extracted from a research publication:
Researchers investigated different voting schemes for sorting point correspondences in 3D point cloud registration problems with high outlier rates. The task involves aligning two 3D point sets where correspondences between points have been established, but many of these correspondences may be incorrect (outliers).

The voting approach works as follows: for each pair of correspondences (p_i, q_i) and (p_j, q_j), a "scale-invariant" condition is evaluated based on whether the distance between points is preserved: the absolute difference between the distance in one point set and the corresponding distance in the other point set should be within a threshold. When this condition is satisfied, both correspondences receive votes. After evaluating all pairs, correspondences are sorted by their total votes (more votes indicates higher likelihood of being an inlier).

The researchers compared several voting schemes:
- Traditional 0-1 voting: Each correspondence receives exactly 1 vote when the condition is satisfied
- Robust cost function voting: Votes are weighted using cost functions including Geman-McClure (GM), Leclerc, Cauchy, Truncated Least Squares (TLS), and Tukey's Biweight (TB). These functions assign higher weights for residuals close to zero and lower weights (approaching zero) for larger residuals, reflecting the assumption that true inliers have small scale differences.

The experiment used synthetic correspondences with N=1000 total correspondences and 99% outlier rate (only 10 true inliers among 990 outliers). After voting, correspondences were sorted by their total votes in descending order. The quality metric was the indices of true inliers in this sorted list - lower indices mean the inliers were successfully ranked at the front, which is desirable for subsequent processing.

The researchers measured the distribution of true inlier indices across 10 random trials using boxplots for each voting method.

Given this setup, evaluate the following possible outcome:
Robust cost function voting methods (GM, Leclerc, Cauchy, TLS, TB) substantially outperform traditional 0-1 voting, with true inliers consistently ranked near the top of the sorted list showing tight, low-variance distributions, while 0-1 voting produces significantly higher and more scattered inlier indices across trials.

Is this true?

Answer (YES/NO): NO